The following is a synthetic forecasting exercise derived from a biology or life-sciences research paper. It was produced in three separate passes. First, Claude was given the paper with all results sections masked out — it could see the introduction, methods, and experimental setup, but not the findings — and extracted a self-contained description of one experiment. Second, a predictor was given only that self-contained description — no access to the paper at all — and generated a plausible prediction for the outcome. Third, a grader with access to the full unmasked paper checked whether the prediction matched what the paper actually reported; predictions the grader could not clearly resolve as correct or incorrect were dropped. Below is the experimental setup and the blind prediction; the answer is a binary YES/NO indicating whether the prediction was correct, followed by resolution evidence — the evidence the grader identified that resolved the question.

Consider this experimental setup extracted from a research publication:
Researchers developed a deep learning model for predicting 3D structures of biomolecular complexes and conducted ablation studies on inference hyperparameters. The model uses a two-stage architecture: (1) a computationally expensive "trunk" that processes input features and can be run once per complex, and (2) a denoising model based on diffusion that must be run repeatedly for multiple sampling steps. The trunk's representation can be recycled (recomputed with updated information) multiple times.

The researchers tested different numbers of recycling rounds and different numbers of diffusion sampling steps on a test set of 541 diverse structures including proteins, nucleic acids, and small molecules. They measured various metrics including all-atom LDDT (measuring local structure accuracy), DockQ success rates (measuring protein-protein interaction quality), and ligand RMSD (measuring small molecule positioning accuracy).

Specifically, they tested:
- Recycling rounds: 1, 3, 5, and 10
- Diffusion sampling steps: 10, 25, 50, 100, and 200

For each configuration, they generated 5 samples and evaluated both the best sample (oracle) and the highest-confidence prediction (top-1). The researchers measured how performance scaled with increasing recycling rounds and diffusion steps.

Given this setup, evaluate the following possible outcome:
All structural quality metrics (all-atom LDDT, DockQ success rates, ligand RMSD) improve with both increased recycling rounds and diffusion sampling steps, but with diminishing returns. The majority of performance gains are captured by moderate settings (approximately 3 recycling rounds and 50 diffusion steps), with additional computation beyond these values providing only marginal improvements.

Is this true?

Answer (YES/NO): YES